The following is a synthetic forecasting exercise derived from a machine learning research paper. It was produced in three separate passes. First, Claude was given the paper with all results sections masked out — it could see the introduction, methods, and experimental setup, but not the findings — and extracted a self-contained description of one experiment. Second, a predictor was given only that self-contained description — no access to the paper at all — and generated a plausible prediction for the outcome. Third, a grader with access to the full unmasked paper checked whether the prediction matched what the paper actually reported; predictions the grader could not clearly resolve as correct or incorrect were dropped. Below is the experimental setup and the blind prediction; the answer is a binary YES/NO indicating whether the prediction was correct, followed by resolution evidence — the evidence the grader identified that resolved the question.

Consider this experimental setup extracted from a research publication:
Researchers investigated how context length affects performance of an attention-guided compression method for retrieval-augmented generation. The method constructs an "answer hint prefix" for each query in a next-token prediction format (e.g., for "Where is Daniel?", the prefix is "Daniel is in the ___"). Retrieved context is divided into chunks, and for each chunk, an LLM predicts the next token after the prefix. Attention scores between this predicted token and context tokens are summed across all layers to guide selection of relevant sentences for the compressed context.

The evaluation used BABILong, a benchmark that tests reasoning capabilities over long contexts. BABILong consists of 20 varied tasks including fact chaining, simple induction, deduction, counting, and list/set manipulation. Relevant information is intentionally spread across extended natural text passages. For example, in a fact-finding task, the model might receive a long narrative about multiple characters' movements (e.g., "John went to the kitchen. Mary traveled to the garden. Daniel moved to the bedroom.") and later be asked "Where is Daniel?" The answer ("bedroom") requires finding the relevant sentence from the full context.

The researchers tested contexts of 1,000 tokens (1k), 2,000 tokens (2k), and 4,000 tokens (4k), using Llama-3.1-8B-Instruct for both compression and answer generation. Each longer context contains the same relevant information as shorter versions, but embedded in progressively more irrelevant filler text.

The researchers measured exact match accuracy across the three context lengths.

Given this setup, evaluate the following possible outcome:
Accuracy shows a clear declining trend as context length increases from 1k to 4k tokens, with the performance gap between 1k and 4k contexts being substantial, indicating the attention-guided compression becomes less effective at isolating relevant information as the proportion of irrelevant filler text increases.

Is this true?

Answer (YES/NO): YES